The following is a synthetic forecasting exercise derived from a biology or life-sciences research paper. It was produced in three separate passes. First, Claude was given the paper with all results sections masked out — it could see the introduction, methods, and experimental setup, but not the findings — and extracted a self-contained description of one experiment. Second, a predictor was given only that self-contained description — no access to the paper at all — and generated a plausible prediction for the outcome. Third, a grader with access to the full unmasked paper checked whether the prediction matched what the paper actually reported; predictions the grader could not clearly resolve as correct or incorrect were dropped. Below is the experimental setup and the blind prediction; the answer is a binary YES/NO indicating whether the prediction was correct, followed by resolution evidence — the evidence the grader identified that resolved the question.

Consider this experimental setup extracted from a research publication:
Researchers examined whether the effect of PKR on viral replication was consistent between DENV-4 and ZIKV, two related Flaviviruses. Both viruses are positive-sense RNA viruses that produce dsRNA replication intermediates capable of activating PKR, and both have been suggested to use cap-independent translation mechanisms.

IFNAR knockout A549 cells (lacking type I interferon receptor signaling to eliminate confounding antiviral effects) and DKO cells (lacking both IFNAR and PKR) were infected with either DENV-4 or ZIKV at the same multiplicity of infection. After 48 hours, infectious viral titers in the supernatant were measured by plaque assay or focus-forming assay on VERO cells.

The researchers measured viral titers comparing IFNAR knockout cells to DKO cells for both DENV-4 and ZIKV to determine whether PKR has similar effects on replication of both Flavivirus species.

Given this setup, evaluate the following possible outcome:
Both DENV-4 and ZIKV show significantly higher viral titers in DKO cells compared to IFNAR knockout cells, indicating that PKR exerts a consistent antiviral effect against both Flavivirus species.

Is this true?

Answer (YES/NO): NO